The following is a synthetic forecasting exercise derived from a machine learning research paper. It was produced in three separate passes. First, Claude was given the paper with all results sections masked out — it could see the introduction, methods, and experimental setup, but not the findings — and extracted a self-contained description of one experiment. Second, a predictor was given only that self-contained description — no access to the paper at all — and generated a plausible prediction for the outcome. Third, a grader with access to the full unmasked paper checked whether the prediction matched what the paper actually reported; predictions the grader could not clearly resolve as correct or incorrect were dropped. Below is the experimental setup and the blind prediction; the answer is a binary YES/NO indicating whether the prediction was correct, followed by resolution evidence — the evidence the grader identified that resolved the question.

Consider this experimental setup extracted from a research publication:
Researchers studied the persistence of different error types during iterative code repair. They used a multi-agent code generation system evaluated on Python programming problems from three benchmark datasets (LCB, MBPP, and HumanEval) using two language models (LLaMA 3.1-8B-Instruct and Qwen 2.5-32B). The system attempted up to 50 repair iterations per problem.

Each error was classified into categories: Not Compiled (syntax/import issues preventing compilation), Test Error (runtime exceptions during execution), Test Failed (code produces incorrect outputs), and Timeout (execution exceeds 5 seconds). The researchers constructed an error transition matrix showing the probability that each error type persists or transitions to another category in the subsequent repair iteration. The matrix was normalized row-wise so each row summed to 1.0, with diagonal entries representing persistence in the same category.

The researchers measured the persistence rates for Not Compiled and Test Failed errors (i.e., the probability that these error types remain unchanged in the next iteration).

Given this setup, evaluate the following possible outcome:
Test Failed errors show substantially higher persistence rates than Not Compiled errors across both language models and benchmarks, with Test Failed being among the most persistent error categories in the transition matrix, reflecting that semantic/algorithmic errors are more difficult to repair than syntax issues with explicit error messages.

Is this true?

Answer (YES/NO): NO